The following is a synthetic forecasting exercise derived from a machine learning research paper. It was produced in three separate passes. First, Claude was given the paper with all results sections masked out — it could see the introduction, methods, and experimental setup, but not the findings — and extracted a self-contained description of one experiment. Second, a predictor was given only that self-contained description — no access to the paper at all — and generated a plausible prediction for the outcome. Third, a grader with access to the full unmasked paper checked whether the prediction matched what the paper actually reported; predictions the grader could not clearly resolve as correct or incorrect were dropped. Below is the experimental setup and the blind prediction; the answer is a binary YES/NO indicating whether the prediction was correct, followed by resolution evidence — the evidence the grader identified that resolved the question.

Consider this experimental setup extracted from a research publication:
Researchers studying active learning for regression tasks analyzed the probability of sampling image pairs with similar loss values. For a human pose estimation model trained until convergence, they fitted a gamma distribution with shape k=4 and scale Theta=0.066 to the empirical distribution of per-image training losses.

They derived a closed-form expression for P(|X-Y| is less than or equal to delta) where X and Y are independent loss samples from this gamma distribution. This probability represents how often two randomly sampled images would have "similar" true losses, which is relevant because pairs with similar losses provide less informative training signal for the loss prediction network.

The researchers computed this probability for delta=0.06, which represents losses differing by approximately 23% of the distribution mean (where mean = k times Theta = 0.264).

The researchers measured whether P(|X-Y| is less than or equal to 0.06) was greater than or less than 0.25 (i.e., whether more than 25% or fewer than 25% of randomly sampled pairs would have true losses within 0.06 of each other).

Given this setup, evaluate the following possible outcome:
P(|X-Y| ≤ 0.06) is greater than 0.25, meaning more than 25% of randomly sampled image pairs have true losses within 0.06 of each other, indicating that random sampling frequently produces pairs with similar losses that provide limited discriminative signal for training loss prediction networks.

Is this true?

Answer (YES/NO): YES